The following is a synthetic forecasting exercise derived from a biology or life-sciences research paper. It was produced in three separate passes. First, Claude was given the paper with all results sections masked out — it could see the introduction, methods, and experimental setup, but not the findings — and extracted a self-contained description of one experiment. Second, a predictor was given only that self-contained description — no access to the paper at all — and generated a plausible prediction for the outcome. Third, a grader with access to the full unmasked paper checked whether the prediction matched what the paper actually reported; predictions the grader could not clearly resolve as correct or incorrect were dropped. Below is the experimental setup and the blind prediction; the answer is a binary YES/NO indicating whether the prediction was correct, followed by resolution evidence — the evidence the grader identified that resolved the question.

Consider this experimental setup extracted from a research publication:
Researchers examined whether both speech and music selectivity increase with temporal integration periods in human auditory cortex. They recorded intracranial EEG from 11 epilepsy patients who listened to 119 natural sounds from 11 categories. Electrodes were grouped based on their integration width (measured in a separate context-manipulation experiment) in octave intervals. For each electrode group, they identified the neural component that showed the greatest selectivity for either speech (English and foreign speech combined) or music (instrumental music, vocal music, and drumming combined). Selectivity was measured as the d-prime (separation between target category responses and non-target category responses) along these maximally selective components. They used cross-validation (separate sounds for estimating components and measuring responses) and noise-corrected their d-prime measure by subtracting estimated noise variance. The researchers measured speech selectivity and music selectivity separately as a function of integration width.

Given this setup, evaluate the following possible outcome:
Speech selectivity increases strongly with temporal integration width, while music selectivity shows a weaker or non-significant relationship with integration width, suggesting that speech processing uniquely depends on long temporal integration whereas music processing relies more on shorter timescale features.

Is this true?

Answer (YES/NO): NO